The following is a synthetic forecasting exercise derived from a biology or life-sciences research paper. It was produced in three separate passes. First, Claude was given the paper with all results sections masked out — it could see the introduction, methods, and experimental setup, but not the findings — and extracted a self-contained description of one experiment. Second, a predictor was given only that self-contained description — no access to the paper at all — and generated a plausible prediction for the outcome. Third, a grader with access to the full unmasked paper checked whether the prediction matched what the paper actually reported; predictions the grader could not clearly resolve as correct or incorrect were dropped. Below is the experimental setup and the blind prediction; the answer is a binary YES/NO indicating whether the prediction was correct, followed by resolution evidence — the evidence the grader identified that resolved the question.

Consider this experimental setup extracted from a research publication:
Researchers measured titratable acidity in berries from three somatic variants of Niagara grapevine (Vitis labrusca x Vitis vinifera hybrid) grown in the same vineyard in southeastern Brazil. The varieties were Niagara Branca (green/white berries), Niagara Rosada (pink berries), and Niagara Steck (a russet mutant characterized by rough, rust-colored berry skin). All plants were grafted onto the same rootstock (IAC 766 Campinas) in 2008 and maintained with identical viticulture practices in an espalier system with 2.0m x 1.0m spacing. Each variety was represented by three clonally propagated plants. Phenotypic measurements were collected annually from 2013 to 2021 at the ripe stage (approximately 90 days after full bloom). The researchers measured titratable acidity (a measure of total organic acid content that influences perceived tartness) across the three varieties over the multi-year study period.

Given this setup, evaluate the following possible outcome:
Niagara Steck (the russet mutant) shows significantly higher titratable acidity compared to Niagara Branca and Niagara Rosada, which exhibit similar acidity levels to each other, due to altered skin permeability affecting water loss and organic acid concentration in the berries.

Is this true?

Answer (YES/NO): NO